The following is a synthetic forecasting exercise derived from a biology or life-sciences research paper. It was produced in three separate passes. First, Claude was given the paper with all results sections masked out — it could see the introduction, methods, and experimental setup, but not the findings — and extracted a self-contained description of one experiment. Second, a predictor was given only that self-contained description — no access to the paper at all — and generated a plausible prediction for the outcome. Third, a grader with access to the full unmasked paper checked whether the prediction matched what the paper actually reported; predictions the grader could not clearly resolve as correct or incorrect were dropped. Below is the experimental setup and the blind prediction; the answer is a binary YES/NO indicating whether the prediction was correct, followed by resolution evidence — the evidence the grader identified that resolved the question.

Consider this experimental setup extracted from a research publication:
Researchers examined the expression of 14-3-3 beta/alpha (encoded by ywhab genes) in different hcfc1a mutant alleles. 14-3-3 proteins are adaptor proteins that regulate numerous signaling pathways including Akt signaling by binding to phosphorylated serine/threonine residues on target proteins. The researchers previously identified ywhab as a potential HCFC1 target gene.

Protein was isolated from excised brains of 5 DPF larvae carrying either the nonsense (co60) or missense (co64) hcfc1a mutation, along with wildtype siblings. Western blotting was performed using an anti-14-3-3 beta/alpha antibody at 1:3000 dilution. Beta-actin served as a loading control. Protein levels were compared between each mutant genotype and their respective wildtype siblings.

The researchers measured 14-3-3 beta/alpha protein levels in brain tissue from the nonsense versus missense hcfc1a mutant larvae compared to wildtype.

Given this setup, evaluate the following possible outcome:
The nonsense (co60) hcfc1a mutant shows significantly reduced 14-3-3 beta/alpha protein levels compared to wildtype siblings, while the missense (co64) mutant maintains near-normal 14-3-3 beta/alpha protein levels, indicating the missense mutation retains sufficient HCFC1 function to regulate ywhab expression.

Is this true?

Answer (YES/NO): NO